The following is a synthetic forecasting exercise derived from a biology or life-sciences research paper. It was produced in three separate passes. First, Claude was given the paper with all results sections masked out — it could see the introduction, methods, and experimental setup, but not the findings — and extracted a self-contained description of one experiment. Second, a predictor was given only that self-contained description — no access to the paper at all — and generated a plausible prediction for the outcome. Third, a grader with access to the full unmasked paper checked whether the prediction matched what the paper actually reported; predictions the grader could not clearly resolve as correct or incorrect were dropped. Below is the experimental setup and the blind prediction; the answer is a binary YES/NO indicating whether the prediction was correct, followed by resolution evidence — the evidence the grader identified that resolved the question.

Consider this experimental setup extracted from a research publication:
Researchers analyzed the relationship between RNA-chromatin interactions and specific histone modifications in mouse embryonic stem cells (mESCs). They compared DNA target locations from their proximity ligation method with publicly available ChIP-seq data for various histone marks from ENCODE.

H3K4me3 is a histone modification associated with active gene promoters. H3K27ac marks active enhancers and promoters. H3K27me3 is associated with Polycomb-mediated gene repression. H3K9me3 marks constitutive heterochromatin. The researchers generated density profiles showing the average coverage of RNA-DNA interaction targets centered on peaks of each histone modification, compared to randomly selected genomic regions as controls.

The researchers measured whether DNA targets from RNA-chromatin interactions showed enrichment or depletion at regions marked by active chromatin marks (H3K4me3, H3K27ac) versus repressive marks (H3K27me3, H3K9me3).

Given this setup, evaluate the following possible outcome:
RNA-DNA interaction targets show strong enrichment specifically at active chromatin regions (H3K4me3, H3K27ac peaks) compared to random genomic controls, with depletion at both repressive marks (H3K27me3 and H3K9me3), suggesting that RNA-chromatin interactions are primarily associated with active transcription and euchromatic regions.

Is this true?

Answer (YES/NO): NO